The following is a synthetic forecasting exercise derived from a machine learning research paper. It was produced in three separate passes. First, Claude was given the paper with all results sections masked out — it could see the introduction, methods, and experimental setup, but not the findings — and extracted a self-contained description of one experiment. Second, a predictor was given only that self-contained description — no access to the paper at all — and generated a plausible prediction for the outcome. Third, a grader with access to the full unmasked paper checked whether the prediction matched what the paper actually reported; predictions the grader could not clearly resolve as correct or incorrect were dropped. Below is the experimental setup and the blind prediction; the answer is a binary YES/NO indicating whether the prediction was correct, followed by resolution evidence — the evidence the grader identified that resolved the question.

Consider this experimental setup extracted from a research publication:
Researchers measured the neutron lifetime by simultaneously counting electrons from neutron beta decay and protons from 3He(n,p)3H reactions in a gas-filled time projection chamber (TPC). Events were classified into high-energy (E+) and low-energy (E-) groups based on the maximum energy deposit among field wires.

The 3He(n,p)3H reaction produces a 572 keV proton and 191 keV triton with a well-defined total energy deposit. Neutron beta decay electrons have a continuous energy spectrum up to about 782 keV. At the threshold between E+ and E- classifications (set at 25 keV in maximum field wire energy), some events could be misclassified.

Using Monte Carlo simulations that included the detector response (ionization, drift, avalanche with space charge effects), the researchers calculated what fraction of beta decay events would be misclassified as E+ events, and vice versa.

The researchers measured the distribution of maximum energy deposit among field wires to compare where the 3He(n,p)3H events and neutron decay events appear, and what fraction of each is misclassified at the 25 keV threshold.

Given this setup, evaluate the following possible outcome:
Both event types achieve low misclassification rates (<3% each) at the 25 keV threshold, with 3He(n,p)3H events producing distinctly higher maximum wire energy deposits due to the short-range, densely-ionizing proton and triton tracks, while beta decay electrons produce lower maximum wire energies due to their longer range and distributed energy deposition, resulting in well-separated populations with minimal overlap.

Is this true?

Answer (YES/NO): YES